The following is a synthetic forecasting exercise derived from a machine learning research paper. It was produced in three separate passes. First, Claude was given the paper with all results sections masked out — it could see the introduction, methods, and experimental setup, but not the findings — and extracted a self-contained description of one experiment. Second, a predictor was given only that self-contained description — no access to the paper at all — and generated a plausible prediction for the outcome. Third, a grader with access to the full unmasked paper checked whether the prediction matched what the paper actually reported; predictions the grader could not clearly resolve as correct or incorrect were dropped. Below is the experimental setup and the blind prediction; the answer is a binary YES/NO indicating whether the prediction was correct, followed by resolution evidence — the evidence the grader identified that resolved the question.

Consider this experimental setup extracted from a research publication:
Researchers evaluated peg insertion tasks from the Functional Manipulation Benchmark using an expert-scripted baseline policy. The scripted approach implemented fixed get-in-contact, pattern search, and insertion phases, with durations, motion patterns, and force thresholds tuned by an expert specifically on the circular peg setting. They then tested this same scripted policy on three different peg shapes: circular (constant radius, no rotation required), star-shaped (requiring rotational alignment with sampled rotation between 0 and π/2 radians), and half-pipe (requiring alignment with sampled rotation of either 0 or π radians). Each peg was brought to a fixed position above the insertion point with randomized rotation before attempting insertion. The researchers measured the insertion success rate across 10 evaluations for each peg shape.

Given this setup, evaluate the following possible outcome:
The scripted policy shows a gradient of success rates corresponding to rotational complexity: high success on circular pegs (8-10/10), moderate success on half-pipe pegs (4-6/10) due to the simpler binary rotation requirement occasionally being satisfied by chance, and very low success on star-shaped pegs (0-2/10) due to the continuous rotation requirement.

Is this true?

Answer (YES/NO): NO